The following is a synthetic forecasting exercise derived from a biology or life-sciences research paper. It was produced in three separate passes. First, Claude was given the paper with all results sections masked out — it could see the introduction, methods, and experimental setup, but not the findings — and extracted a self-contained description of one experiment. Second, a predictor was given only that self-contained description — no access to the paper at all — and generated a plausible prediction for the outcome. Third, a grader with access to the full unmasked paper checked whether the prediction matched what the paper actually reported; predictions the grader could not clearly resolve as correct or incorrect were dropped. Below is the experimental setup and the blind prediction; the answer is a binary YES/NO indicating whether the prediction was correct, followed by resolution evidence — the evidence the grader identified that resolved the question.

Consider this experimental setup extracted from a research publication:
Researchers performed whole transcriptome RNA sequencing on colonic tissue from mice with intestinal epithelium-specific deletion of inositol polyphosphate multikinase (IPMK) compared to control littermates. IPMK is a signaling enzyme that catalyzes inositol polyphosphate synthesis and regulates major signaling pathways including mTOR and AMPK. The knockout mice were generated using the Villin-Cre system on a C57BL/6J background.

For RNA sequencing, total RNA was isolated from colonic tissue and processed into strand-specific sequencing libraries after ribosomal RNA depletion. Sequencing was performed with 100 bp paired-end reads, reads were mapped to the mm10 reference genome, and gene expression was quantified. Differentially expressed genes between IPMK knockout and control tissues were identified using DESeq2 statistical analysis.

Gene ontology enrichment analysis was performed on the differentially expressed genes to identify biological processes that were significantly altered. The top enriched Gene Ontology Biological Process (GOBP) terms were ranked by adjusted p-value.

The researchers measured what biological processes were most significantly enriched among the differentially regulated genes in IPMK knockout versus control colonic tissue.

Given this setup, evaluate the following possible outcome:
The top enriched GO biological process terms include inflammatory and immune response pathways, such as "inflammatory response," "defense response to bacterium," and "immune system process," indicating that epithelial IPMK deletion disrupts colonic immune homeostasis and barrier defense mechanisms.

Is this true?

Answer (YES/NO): NO